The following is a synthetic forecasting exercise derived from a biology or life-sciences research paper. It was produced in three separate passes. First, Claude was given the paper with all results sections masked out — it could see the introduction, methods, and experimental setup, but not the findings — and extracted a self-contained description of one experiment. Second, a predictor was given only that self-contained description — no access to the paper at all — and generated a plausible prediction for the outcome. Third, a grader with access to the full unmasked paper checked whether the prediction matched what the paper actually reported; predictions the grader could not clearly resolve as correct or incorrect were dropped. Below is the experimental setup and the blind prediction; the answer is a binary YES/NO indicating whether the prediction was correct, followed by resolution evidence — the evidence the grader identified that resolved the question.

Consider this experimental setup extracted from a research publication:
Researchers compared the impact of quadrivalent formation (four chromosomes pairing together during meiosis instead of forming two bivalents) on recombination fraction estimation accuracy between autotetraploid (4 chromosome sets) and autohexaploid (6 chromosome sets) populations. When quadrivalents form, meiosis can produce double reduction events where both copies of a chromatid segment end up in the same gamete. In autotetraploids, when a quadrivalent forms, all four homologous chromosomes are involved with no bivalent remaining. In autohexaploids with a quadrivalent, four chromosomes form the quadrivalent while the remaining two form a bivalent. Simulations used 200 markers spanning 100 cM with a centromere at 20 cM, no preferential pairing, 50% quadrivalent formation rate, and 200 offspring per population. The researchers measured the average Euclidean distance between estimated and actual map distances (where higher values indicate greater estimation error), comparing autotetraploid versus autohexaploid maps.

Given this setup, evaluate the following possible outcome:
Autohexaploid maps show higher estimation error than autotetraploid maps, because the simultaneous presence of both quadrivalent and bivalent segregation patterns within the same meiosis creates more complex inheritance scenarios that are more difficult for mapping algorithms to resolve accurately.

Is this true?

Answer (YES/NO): NO